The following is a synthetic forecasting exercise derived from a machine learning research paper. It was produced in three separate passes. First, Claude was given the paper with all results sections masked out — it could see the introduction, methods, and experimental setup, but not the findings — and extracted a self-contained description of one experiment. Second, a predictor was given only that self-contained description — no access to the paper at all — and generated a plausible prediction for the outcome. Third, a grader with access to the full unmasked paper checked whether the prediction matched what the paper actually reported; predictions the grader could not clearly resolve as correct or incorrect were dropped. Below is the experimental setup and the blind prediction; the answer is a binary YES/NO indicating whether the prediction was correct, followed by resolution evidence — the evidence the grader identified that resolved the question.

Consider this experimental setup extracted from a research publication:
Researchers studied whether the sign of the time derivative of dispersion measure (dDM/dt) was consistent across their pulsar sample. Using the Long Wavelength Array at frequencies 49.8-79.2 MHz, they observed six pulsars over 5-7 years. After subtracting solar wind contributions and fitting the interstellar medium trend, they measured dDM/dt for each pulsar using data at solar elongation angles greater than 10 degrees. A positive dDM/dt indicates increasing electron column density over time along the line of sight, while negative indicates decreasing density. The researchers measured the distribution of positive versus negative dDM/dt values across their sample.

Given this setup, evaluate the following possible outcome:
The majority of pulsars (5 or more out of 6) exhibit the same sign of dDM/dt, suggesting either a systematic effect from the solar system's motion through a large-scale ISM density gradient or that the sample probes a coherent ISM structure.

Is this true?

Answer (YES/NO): NO